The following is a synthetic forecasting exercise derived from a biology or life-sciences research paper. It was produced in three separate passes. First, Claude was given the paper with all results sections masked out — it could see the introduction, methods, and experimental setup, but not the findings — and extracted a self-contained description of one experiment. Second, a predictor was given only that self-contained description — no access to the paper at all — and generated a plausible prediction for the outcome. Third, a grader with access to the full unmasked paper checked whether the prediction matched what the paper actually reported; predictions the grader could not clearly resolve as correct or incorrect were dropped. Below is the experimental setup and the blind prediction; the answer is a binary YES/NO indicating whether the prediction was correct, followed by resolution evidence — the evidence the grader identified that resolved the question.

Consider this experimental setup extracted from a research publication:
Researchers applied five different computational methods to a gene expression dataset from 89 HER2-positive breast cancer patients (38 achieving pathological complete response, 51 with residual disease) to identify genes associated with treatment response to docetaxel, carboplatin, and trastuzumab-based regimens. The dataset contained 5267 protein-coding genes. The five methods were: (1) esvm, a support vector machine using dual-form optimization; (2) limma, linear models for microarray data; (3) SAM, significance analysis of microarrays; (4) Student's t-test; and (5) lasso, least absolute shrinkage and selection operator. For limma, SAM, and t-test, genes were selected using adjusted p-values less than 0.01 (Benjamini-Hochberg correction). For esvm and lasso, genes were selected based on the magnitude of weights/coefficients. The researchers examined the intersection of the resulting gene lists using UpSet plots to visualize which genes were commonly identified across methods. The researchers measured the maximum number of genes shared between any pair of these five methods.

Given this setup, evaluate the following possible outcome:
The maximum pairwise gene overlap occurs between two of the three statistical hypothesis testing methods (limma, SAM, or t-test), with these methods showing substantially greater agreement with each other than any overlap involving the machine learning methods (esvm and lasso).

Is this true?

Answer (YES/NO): NO